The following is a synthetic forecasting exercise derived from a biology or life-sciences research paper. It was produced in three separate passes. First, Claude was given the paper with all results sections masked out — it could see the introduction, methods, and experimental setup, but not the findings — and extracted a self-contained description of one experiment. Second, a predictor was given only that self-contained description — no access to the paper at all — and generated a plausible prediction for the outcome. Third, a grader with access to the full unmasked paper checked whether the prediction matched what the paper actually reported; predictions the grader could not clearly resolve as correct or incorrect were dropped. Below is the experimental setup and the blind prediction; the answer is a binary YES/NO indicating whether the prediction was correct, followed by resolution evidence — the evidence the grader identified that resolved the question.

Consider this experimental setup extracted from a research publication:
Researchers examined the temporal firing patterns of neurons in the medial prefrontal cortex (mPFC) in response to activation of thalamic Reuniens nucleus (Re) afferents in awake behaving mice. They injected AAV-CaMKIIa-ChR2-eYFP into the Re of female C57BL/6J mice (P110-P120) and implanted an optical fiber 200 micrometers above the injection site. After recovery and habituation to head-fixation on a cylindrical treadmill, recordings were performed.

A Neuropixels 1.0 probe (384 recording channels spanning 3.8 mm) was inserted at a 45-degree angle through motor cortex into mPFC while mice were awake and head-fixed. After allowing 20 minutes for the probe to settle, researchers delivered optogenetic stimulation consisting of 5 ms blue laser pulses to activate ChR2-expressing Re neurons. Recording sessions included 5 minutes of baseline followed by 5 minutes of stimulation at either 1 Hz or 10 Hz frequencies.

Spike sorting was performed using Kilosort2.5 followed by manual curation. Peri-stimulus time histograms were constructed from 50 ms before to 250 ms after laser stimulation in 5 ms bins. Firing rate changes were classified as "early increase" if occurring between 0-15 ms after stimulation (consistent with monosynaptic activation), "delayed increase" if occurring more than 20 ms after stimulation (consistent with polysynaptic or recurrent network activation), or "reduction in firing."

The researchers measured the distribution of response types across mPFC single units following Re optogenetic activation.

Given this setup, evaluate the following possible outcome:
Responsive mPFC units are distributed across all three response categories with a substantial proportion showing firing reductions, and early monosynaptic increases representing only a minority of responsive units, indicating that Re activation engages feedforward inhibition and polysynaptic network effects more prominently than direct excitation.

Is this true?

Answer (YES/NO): NO